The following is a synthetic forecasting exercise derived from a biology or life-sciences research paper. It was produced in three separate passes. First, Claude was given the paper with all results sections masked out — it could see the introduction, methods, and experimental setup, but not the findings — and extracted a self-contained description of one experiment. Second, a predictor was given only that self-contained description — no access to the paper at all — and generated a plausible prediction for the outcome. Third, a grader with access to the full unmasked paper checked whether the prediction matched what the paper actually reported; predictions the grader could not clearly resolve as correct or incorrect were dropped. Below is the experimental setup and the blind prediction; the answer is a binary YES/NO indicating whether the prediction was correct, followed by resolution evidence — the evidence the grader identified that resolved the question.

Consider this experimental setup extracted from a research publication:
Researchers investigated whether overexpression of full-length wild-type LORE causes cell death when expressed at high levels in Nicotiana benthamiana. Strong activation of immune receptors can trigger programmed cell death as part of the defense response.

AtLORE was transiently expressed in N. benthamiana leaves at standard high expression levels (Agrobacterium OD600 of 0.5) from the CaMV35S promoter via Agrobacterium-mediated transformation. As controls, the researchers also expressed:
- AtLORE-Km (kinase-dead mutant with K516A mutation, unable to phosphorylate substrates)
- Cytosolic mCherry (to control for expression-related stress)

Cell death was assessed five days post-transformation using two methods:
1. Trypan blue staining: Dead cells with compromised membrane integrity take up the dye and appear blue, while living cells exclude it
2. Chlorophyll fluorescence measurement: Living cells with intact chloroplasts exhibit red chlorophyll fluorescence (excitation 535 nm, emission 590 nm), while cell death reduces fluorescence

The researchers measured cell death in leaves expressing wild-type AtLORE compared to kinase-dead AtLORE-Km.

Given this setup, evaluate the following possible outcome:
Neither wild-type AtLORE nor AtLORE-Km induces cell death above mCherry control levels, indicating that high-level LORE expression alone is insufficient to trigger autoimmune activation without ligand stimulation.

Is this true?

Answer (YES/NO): NO